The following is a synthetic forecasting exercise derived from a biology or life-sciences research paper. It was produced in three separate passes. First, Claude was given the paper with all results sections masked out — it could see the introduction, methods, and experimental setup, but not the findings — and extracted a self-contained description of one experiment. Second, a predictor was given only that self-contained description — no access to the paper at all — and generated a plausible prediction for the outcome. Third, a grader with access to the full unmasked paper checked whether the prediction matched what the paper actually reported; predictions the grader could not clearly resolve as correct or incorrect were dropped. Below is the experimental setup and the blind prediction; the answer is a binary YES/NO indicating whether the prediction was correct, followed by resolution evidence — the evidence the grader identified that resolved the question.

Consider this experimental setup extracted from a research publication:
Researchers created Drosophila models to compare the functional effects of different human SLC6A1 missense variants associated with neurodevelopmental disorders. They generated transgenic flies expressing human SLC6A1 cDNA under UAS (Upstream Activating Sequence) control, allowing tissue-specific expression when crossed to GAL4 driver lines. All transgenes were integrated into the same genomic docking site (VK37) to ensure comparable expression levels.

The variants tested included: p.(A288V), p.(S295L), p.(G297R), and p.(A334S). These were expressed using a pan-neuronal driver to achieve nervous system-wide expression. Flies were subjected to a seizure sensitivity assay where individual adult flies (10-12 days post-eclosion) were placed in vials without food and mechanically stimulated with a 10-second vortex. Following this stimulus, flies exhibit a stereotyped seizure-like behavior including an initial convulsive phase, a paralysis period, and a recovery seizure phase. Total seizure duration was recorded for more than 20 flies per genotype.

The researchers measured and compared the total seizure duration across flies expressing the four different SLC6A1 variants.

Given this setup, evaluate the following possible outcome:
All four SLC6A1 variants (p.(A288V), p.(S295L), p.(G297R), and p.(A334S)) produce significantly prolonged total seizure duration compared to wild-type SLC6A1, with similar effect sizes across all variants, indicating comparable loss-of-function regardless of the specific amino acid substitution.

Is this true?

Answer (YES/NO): NO